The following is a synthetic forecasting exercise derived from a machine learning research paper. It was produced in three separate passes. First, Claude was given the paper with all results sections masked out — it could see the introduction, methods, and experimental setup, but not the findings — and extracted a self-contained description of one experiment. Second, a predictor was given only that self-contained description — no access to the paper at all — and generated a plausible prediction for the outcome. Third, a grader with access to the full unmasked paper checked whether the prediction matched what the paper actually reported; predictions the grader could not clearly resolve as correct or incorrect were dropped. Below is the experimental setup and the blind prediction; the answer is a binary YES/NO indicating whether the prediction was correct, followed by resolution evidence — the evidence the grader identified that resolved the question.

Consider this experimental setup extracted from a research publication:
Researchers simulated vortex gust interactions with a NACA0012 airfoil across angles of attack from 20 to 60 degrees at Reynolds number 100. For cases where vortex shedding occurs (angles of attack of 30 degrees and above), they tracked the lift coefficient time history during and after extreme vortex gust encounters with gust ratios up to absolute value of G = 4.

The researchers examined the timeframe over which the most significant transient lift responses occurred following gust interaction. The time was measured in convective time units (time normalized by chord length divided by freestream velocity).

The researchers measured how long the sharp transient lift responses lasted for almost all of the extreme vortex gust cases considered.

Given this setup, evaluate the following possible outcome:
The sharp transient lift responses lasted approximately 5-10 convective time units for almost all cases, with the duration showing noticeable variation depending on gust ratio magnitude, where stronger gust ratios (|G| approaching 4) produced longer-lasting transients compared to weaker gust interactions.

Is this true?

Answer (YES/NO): NO